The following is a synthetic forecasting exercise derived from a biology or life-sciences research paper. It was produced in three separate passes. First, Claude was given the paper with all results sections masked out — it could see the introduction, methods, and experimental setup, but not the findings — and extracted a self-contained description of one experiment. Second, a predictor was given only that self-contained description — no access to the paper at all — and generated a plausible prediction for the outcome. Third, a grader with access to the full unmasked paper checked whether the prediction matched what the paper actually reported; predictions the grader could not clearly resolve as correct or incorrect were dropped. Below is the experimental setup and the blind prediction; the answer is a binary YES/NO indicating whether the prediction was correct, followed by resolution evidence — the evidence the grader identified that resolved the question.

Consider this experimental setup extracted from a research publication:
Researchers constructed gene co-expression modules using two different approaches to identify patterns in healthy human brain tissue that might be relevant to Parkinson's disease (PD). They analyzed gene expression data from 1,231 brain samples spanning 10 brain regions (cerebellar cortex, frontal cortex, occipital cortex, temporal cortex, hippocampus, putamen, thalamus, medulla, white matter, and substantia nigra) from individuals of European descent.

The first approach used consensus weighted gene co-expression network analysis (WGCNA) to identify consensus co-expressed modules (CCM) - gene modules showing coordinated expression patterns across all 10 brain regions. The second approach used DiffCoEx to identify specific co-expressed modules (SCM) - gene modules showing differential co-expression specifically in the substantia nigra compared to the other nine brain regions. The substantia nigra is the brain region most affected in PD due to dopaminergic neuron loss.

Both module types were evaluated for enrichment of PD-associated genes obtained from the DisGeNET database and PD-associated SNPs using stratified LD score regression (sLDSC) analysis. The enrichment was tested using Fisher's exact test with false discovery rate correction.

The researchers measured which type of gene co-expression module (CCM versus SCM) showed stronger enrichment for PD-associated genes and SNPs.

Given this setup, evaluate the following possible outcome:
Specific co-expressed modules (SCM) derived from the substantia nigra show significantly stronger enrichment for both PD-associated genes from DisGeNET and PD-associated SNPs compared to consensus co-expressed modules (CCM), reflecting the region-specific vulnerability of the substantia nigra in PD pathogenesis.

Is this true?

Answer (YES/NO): NO